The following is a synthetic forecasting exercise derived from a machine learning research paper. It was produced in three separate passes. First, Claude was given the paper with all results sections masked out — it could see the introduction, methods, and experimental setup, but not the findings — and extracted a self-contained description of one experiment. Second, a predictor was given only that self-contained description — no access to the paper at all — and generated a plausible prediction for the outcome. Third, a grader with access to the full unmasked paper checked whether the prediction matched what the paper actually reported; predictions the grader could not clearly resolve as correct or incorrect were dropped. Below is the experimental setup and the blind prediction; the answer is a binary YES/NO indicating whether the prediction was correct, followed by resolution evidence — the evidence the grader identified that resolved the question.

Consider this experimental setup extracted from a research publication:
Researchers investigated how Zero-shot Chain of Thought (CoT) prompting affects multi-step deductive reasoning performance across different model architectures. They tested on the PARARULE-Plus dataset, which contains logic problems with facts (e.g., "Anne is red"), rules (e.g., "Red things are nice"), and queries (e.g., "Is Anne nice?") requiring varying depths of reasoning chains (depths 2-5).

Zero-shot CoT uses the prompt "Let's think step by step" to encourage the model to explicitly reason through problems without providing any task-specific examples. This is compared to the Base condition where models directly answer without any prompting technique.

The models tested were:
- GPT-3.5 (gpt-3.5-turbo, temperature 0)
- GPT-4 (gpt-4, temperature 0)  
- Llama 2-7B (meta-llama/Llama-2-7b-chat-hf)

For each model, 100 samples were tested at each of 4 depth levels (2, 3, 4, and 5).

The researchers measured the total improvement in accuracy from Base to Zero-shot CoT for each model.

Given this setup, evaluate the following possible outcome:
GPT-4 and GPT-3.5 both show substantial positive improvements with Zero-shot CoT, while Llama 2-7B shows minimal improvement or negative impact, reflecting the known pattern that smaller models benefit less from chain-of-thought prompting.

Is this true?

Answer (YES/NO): NO